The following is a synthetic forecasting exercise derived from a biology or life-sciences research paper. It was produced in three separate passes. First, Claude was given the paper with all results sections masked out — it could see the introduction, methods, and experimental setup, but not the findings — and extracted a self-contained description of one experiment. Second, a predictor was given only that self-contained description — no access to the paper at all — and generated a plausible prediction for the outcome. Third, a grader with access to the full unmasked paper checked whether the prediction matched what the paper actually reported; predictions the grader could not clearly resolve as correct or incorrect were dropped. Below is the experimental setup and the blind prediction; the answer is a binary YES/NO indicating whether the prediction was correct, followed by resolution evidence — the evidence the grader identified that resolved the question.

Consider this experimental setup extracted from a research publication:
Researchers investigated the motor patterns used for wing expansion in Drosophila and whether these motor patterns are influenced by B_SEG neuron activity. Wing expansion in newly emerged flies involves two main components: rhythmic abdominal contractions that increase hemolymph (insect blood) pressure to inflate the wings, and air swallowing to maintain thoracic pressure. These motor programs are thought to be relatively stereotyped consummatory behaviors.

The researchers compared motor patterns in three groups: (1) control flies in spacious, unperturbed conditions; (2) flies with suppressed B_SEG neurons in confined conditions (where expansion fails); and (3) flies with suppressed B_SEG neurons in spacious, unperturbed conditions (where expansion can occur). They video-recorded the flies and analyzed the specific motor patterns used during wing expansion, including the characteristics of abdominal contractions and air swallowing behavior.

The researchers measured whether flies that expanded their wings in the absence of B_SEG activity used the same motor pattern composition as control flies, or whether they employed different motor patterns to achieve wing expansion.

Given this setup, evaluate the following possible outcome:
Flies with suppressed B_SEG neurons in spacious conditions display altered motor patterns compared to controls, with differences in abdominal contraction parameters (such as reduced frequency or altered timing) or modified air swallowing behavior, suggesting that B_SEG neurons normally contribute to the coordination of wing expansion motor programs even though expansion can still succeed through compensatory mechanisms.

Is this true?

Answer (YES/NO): NO